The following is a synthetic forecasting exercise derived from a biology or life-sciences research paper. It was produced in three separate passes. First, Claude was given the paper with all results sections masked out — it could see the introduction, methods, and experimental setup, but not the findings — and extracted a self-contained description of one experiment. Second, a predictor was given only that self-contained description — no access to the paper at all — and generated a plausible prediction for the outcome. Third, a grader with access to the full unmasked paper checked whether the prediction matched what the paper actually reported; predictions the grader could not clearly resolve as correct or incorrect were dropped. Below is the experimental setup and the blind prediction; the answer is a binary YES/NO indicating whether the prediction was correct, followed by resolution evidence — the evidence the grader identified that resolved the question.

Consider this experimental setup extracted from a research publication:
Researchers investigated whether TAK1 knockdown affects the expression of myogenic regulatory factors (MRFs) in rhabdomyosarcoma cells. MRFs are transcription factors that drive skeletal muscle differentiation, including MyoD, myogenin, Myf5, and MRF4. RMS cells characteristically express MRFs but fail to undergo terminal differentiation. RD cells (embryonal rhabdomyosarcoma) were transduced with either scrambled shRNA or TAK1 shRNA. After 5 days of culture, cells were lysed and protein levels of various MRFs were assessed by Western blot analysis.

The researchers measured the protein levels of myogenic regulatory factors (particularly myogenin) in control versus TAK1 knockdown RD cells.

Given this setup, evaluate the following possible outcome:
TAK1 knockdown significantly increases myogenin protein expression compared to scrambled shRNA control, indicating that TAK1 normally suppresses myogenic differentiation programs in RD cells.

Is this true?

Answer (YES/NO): YES